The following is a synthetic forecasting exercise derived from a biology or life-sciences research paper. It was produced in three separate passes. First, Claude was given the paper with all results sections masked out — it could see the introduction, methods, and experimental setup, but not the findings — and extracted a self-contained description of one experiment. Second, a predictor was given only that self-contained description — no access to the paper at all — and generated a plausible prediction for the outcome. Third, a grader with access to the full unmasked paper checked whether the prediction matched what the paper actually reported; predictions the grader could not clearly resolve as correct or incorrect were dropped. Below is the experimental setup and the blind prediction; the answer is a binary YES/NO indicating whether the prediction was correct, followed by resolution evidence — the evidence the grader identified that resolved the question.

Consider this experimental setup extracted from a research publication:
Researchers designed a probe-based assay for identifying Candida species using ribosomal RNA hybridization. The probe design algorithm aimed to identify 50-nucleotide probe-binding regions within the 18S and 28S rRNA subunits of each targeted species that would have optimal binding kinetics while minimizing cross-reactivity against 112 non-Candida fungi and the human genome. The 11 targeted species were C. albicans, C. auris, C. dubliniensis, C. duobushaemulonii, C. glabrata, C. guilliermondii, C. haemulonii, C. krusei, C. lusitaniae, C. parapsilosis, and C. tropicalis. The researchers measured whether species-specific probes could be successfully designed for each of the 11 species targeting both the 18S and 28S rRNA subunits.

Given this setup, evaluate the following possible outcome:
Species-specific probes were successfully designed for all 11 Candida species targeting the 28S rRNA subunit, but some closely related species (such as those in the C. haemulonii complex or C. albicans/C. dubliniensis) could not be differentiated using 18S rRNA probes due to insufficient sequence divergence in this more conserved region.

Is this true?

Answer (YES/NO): NO